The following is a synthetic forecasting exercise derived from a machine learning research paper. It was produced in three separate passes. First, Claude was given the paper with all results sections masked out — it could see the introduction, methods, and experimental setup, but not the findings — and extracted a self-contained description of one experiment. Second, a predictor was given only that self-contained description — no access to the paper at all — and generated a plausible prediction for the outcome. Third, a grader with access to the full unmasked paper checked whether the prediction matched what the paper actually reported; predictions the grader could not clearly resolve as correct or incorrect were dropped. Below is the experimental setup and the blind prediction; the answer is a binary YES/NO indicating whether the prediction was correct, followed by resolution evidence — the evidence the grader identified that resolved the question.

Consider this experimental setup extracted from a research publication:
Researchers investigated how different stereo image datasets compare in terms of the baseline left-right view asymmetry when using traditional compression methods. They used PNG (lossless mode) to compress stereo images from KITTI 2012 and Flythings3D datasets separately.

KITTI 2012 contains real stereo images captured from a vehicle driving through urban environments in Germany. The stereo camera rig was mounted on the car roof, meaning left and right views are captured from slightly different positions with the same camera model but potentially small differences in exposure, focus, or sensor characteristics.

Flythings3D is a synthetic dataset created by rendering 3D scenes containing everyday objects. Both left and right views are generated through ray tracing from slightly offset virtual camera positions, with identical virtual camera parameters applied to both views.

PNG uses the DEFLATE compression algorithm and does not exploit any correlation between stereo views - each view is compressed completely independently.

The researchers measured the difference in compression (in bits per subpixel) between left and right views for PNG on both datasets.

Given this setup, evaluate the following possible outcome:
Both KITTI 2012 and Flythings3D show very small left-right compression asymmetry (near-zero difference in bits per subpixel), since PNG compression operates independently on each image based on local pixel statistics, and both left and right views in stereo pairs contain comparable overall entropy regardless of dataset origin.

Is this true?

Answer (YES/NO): NO